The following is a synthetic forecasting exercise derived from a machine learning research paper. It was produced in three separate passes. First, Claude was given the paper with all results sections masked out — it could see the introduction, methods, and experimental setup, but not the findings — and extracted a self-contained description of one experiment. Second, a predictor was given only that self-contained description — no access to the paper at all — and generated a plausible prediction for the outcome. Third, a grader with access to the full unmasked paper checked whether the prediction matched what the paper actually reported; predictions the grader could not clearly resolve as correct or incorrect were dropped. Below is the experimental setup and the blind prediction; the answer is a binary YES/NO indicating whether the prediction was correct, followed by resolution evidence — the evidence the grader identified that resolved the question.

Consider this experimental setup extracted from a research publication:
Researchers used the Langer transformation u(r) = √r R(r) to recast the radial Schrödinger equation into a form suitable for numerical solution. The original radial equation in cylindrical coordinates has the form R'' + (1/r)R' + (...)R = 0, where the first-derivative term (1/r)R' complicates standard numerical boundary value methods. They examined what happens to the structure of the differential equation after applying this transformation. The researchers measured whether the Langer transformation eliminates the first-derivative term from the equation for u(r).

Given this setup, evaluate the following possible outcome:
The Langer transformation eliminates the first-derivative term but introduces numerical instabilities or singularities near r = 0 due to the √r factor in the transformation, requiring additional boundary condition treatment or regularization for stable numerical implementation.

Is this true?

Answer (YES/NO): NO